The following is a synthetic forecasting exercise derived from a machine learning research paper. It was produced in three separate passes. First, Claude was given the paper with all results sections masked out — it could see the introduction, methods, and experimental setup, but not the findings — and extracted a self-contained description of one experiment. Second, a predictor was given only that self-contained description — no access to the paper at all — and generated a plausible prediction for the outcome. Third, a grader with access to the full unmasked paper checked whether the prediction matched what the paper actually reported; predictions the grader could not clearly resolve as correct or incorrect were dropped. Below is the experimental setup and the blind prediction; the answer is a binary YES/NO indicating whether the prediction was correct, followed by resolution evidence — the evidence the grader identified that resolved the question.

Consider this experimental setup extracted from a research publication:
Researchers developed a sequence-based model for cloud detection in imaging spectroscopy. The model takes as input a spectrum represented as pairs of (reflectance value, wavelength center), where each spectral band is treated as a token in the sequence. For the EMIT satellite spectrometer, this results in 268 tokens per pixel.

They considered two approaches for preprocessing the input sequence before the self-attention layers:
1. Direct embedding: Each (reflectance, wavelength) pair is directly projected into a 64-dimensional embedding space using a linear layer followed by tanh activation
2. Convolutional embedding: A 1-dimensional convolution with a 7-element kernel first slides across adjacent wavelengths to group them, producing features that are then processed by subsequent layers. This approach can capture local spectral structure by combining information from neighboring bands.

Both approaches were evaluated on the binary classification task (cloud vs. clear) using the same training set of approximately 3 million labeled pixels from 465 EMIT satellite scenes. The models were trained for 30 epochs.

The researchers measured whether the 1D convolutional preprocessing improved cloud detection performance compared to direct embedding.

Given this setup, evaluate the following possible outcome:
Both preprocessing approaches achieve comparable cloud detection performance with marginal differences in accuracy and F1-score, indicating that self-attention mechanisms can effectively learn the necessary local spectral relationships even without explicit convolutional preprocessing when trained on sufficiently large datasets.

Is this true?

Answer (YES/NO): YES